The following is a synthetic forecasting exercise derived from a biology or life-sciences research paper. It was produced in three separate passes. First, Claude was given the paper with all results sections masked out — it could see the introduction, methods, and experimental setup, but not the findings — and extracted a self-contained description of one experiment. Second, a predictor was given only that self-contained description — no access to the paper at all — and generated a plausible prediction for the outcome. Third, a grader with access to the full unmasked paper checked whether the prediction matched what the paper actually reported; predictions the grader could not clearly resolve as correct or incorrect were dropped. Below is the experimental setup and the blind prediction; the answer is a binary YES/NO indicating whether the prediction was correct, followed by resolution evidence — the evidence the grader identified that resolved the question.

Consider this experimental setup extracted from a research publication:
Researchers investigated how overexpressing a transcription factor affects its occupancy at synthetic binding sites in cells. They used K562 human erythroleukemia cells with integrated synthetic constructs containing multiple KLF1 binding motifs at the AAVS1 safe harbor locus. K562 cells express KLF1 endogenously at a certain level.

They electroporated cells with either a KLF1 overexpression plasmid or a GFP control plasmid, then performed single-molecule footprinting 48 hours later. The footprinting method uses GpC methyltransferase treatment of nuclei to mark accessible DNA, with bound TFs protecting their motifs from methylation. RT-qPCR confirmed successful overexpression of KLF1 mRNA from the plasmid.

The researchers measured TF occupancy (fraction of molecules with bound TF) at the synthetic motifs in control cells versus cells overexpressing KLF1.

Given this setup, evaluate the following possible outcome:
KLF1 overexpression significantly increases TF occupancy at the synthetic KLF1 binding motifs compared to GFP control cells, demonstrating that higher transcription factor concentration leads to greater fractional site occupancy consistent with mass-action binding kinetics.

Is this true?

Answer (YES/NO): YES